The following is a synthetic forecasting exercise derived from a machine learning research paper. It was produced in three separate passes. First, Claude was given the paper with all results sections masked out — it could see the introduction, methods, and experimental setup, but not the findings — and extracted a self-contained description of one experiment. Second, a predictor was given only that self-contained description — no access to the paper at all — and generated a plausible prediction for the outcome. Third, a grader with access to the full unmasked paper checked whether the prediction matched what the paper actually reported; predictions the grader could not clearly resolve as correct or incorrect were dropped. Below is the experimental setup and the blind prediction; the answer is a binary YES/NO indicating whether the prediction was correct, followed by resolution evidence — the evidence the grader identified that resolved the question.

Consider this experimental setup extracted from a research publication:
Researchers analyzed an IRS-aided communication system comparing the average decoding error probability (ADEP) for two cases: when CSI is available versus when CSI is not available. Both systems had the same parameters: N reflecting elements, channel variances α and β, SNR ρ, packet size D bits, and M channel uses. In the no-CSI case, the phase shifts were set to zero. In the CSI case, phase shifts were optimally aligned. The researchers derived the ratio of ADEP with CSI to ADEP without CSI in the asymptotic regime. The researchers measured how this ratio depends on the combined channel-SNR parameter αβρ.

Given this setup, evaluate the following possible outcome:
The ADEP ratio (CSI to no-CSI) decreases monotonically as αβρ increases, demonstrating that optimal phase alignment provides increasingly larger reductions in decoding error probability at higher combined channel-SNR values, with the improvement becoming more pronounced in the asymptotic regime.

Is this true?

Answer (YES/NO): YES